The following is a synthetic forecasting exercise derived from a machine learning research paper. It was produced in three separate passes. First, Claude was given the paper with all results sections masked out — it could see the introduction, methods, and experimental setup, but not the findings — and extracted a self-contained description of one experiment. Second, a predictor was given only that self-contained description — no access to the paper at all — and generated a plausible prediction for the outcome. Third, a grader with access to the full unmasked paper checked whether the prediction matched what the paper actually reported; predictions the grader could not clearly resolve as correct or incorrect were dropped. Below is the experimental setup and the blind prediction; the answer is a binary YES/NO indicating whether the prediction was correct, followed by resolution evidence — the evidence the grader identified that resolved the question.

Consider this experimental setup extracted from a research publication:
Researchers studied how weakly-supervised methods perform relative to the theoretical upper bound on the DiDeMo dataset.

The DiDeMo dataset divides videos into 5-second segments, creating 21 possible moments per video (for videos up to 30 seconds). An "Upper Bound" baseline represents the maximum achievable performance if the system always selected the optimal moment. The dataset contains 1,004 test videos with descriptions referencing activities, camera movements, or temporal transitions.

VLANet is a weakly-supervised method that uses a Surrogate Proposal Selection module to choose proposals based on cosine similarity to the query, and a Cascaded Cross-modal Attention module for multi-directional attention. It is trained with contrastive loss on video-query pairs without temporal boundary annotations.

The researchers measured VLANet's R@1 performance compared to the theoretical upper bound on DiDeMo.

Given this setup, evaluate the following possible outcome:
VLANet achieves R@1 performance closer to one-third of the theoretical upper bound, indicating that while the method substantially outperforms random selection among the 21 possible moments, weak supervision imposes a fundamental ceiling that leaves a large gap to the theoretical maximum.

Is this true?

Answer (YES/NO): NO